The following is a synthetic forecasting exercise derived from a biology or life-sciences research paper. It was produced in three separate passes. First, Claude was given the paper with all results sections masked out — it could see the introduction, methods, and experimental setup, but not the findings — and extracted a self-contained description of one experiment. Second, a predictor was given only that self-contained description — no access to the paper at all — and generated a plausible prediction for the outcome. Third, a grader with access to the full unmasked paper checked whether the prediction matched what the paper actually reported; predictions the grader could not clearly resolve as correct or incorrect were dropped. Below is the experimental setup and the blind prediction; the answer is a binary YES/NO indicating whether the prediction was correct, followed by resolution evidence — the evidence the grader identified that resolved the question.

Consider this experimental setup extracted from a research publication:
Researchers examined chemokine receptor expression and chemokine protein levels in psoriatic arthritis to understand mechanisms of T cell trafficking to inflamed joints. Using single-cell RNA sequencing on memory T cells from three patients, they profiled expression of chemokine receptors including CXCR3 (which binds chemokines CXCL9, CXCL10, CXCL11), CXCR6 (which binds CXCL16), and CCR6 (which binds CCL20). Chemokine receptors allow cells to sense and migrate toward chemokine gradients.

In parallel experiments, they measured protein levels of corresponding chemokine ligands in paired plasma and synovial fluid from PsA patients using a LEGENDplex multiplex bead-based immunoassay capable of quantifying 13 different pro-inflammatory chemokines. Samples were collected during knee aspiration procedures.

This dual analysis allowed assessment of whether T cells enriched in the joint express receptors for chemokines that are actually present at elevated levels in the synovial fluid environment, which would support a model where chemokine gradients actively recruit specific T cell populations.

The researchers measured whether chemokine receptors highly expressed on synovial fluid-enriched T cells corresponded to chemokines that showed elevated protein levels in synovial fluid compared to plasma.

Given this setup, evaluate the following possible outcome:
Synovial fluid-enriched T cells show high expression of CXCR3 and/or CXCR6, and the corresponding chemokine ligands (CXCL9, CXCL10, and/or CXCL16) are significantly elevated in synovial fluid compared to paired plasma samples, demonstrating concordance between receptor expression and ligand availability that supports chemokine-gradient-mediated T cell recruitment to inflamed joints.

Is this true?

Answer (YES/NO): YES